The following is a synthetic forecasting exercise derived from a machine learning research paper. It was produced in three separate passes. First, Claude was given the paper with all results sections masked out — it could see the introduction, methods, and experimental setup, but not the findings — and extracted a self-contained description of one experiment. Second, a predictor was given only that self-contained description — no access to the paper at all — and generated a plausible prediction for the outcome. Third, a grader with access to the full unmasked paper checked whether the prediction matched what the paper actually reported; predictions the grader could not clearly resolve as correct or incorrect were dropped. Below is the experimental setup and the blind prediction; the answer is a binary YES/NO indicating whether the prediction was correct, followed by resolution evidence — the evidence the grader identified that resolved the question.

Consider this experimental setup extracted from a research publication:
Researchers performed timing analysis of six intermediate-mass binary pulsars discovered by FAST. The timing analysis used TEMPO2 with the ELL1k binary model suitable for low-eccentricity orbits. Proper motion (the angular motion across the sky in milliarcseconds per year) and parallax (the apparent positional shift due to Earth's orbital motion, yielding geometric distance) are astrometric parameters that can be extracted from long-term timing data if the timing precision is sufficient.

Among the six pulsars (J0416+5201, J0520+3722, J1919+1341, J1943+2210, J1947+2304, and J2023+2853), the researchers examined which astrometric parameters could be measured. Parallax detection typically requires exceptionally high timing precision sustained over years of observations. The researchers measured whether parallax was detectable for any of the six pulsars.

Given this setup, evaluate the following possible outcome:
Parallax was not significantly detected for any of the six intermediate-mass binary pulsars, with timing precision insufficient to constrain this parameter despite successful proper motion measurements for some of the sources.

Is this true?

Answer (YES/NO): NO